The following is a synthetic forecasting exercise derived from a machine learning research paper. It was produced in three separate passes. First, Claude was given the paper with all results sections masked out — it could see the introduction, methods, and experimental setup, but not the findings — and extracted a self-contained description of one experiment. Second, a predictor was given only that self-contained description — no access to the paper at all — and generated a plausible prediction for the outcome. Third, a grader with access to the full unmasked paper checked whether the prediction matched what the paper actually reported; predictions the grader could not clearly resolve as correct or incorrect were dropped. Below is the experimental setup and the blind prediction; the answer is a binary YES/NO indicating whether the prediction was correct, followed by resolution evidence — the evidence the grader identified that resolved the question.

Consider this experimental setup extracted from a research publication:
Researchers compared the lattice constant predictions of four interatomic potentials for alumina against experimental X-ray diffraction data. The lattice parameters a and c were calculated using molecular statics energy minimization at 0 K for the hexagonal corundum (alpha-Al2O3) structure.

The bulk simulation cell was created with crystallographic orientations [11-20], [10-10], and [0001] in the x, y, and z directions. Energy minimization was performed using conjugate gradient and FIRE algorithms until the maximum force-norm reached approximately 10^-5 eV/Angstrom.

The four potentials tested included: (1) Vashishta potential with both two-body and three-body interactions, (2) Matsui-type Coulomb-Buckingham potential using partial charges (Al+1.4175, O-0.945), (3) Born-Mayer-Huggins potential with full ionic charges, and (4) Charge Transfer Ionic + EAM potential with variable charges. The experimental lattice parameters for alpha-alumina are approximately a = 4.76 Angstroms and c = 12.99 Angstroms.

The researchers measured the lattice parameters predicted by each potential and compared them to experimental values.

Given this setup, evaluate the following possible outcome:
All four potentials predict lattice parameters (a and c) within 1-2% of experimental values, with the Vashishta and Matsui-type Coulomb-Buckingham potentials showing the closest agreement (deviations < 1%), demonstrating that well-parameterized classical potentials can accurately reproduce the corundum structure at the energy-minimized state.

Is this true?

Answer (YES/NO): NO